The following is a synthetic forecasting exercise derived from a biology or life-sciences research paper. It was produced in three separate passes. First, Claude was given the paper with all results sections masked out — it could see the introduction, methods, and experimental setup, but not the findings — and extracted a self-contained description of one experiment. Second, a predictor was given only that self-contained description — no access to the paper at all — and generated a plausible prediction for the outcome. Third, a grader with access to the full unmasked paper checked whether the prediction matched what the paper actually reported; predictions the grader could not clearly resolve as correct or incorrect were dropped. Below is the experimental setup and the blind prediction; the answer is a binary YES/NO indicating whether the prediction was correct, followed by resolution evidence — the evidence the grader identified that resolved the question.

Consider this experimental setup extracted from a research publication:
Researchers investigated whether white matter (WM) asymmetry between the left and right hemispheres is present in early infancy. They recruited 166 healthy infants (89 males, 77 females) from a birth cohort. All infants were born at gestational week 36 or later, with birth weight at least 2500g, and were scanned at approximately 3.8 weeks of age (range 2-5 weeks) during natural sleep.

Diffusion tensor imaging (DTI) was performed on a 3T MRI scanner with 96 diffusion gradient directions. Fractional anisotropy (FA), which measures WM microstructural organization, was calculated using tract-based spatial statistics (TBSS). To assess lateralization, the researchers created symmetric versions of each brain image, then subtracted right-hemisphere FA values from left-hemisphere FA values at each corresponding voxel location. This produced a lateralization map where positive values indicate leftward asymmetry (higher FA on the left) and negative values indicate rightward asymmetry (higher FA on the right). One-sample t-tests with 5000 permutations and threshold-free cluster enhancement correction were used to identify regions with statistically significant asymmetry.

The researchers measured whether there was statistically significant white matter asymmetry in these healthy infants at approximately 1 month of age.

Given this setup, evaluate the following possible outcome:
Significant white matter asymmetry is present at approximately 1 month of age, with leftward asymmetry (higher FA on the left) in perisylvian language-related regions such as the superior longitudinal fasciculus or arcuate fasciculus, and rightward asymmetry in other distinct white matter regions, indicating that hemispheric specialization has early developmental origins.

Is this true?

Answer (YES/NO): YES